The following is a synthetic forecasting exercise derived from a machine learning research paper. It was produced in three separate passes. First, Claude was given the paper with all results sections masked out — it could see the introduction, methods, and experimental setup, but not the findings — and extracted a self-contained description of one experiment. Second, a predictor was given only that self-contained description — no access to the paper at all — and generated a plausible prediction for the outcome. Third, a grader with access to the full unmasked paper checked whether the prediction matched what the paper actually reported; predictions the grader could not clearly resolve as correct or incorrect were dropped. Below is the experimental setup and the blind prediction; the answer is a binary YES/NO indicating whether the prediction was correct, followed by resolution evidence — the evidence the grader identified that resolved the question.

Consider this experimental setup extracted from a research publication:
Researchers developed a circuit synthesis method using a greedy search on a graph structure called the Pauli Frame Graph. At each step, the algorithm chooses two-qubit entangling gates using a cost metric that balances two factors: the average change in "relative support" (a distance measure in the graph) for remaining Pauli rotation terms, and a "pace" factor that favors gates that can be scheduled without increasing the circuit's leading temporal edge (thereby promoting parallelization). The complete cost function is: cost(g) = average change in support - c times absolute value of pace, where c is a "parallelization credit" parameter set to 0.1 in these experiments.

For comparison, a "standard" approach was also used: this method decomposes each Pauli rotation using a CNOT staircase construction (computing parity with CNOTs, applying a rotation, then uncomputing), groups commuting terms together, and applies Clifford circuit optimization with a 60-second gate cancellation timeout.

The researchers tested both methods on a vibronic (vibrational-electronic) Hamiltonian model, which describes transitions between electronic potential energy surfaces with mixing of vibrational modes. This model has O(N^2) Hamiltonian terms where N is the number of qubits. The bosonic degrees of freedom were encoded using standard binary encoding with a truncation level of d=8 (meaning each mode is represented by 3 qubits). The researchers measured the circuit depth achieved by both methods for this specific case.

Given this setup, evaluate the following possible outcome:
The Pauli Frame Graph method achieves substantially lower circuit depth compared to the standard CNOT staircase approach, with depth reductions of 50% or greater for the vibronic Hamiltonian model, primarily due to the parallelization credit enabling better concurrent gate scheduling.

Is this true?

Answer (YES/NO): NO